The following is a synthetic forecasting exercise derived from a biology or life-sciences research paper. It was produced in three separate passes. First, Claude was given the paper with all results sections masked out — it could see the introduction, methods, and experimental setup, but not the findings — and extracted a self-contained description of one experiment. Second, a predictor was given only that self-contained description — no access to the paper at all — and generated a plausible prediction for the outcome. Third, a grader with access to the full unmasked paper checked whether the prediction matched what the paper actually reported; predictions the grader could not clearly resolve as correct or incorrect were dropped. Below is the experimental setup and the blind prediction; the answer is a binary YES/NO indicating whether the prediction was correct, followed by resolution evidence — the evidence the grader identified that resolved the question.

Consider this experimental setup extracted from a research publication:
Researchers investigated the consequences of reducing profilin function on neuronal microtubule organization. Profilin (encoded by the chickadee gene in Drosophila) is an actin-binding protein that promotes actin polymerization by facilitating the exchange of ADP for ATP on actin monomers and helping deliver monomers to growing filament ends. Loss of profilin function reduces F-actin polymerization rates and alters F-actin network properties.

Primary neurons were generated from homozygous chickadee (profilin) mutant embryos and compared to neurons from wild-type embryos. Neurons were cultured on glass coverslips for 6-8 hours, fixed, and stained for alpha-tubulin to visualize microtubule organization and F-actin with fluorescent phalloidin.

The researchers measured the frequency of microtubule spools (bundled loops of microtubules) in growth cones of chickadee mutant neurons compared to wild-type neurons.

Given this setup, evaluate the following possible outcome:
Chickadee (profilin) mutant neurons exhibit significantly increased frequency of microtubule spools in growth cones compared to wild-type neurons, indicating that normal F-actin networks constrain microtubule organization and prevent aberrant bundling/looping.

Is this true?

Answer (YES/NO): NO